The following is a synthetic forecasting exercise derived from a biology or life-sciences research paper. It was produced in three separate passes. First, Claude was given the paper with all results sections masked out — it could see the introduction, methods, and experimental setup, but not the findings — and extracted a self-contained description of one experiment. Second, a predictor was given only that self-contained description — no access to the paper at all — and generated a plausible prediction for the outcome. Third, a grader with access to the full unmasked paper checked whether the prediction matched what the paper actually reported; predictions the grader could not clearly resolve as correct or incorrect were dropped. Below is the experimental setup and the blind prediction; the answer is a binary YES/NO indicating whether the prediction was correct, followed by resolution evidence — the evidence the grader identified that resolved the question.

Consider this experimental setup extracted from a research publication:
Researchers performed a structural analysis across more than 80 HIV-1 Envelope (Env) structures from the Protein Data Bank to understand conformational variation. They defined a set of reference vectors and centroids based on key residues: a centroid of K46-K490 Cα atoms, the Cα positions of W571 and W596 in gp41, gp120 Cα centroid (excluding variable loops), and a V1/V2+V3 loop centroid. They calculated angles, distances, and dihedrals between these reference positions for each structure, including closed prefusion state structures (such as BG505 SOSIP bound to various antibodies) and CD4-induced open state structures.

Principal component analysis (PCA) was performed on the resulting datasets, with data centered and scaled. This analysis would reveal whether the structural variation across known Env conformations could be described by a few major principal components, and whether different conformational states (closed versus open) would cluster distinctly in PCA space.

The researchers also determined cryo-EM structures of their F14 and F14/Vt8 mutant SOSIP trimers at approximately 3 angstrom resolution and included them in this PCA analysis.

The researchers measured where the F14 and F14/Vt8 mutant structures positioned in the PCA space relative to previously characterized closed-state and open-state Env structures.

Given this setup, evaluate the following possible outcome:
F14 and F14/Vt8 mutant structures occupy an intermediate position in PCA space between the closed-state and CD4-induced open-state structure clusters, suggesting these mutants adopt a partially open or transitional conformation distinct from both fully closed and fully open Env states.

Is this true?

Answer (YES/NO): NO